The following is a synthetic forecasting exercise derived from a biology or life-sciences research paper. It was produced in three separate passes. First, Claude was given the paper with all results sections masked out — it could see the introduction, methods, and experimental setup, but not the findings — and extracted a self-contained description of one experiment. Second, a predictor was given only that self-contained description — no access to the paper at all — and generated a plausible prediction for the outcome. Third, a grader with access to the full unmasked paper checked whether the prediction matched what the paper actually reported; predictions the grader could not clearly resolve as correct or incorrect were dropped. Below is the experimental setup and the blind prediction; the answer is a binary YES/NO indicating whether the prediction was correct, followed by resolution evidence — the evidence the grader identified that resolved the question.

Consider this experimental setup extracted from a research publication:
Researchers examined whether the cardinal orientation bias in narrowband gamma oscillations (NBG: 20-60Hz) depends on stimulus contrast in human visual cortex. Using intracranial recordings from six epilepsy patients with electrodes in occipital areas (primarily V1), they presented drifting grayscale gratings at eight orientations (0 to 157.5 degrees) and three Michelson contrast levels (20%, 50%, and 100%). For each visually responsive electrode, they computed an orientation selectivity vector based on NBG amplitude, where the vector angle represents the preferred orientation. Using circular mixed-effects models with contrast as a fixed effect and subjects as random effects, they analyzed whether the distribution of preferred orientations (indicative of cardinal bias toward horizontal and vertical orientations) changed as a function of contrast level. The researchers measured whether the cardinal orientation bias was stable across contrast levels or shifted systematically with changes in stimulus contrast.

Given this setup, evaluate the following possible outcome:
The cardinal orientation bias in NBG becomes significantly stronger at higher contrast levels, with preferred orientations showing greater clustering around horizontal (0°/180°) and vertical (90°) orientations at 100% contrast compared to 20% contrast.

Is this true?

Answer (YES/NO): NO